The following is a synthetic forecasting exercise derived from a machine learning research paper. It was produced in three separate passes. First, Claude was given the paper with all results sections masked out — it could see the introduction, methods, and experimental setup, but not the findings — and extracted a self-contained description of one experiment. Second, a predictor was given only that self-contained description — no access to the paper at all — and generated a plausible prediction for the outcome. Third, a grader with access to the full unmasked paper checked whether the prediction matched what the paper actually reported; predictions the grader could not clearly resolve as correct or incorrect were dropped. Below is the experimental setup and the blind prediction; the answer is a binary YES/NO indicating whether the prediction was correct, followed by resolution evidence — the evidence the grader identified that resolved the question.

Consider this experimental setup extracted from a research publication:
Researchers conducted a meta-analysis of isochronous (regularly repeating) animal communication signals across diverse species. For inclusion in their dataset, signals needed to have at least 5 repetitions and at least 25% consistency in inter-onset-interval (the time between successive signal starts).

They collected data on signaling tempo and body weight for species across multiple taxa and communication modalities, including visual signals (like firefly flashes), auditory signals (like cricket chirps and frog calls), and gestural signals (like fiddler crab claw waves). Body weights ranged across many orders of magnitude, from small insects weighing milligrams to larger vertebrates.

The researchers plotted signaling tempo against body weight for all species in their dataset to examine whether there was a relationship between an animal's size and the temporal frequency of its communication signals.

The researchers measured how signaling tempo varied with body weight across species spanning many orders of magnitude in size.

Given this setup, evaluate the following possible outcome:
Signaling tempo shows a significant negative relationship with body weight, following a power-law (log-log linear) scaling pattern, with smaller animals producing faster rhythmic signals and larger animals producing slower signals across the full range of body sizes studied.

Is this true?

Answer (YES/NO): NO